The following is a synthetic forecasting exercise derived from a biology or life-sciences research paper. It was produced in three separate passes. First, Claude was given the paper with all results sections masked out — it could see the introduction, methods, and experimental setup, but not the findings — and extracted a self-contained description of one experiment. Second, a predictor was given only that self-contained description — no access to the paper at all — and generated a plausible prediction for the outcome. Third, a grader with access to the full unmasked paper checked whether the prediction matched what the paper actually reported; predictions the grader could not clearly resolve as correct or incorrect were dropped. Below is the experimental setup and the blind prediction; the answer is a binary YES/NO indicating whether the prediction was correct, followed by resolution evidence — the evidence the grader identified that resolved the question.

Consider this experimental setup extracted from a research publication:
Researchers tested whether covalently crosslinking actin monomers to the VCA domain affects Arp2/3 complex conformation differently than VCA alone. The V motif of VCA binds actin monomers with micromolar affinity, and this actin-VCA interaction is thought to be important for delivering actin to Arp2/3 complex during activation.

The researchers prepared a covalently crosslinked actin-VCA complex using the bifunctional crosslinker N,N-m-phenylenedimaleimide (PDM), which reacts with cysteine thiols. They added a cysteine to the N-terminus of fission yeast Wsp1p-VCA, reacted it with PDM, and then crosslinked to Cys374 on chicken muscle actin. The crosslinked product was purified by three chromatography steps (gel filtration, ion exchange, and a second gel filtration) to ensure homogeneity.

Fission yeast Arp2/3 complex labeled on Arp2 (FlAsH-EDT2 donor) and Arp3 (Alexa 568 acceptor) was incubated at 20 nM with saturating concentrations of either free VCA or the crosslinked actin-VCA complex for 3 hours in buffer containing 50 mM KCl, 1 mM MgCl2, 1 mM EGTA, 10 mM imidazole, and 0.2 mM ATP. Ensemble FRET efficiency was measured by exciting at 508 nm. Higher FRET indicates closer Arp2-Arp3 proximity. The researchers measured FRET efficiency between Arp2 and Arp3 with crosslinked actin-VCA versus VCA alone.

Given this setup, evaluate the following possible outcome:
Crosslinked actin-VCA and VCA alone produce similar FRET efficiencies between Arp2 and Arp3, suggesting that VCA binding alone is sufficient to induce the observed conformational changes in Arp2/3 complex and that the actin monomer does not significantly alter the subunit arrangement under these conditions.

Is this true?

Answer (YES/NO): YES